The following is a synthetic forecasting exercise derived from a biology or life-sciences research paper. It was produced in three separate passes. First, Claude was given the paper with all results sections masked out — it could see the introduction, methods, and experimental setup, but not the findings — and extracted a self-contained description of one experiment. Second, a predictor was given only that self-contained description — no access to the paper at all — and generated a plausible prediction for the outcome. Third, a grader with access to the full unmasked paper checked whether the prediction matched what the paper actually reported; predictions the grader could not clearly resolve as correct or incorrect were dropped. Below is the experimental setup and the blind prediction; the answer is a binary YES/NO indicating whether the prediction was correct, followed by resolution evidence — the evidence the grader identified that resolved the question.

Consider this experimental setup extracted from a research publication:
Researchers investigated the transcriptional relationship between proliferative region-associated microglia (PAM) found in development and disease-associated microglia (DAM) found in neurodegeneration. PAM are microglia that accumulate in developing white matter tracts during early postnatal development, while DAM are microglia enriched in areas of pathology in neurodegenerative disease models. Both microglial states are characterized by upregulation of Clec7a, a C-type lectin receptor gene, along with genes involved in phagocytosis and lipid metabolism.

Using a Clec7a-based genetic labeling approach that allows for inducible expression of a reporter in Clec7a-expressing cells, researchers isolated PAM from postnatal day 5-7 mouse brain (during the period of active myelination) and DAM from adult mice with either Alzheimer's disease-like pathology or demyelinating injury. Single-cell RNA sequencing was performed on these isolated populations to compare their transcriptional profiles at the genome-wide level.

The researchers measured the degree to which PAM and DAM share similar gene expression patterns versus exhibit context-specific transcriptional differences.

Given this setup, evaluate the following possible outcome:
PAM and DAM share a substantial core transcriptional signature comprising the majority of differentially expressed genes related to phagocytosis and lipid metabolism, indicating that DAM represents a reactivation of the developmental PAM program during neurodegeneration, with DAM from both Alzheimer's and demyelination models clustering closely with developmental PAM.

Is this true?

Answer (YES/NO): NO